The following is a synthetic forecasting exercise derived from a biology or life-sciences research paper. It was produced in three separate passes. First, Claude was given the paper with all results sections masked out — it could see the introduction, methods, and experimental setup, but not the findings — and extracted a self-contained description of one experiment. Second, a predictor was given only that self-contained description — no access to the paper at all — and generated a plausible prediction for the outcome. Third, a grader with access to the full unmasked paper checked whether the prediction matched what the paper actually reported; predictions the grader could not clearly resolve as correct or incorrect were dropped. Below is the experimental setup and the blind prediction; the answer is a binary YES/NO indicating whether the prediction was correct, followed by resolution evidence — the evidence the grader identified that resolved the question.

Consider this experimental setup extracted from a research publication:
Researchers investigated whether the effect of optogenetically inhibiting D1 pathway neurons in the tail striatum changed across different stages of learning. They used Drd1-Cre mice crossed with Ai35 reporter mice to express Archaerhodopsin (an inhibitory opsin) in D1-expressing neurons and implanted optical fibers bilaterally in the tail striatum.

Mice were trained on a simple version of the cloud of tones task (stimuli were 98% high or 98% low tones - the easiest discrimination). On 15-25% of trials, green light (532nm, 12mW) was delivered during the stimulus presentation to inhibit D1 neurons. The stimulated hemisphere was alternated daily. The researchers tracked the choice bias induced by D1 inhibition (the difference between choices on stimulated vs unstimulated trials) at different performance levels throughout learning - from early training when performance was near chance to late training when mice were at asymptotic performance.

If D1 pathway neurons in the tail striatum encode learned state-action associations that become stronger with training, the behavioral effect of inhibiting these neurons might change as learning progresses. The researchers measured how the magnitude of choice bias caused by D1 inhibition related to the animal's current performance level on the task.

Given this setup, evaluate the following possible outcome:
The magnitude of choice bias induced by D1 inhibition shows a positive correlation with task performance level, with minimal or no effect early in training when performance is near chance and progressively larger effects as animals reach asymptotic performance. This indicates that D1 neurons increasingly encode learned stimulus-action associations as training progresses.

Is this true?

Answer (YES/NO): YES